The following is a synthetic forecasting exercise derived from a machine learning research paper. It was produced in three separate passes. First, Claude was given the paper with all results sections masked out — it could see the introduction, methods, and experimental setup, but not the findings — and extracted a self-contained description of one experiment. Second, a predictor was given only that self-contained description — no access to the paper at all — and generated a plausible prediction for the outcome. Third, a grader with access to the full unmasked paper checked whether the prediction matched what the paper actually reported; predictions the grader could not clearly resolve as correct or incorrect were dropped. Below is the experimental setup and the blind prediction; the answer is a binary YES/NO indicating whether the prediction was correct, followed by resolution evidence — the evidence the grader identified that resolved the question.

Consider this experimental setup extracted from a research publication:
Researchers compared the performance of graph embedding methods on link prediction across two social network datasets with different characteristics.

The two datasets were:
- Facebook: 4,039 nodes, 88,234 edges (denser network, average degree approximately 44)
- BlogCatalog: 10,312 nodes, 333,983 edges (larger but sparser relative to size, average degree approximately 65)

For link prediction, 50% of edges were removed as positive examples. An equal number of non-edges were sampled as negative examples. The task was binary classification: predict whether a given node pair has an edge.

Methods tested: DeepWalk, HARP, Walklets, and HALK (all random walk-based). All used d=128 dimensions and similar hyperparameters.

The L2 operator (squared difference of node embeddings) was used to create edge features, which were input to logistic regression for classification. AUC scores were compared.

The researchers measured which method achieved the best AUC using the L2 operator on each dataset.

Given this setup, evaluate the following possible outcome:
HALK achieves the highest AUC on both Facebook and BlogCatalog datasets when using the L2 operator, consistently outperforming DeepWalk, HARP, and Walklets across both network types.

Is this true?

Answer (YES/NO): NO